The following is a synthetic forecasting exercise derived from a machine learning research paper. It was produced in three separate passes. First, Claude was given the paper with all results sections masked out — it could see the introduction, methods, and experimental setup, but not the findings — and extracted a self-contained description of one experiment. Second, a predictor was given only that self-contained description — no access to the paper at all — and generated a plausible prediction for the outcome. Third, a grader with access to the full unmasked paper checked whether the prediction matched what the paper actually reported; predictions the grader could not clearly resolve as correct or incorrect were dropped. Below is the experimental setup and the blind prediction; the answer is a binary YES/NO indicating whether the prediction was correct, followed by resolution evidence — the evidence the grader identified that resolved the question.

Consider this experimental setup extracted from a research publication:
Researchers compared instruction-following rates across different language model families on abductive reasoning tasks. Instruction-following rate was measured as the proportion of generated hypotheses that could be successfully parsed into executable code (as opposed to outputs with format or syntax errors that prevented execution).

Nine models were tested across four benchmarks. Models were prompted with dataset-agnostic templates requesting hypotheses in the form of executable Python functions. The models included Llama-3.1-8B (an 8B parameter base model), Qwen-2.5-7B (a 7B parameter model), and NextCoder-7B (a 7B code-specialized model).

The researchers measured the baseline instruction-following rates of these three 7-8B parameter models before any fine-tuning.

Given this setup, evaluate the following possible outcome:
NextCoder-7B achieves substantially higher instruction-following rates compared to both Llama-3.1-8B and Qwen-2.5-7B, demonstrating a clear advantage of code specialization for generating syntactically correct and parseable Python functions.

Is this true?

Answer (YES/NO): NO